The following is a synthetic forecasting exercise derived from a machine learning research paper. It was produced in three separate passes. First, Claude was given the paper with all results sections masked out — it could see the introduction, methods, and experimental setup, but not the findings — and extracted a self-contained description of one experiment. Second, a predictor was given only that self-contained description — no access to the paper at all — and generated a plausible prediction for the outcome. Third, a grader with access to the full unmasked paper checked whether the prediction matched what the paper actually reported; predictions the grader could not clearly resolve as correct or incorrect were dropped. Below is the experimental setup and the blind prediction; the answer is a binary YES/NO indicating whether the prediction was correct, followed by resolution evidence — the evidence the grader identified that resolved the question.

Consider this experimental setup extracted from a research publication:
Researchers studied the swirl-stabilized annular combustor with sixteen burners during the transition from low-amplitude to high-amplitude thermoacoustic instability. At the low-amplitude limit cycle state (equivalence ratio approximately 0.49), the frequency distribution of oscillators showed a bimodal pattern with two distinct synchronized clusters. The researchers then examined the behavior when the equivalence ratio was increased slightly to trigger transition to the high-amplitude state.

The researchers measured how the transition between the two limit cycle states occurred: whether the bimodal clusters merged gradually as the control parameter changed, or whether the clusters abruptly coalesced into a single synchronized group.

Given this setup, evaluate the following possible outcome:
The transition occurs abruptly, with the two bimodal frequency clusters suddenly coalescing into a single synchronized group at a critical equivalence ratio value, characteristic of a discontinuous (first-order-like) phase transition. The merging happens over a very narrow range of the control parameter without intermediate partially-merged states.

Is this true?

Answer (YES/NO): YES